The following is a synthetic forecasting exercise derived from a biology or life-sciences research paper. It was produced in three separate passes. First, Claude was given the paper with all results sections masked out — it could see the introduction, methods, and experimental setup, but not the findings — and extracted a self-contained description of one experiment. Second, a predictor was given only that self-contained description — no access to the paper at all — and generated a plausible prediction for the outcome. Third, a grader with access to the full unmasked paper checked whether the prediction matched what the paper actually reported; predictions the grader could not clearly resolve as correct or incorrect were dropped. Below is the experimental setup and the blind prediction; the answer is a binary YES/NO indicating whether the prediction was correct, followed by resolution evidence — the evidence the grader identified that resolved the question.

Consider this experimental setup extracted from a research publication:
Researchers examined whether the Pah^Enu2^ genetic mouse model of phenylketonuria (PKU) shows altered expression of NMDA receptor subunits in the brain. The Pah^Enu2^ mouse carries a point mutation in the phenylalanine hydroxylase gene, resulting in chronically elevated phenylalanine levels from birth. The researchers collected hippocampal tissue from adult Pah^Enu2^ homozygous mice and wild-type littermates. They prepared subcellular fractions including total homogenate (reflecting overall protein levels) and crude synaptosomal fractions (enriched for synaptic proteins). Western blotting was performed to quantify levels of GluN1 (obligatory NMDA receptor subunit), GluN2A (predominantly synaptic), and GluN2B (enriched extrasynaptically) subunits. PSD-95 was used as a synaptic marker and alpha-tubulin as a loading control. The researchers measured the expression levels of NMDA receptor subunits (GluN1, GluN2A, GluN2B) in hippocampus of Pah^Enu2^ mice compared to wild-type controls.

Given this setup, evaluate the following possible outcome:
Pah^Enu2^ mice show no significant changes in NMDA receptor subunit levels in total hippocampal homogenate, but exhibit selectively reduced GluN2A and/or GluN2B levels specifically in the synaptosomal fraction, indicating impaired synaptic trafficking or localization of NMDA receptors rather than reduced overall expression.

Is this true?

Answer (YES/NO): NO